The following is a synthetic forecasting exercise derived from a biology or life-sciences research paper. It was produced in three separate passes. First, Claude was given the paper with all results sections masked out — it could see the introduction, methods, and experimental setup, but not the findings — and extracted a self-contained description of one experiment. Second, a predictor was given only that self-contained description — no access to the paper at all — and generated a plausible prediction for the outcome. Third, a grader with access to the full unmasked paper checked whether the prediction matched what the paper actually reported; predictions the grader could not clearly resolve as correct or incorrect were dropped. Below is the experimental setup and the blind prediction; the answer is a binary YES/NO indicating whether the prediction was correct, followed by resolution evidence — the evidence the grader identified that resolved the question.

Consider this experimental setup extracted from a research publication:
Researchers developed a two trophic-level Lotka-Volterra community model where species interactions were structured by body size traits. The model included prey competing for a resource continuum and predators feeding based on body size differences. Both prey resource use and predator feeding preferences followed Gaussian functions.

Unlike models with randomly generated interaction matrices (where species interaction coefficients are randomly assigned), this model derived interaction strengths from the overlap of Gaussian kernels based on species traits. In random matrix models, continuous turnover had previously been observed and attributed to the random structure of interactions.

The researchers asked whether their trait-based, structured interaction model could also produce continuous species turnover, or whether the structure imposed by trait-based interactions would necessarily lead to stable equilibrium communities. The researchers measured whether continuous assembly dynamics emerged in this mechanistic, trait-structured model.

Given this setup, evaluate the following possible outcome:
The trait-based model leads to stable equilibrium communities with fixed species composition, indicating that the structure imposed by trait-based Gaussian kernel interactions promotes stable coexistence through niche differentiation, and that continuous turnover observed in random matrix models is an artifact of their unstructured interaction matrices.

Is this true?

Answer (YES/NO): NO